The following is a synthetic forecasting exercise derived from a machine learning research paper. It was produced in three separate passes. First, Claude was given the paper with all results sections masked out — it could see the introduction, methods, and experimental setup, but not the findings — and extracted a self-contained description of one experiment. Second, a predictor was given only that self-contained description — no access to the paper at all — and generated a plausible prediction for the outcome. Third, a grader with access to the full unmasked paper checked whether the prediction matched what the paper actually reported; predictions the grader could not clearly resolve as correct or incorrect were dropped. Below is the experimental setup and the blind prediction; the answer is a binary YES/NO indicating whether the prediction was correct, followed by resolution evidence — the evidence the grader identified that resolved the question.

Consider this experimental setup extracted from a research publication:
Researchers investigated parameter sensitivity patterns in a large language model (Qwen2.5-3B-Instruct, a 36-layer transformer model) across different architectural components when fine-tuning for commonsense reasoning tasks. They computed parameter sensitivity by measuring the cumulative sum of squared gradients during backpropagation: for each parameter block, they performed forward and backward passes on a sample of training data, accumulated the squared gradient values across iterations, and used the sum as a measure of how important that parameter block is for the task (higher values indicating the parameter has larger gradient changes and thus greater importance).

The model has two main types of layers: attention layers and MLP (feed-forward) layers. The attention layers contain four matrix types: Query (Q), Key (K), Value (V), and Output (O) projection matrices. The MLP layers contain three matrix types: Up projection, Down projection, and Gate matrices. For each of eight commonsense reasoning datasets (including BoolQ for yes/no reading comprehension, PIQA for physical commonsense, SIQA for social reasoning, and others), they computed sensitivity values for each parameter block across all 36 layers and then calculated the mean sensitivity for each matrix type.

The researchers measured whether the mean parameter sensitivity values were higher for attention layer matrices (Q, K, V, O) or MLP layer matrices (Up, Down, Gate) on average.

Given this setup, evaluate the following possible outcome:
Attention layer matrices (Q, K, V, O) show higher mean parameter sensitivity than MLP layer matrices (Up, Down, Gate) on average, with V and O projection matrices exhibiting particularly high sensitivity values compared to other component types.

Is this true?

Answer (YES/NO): NO